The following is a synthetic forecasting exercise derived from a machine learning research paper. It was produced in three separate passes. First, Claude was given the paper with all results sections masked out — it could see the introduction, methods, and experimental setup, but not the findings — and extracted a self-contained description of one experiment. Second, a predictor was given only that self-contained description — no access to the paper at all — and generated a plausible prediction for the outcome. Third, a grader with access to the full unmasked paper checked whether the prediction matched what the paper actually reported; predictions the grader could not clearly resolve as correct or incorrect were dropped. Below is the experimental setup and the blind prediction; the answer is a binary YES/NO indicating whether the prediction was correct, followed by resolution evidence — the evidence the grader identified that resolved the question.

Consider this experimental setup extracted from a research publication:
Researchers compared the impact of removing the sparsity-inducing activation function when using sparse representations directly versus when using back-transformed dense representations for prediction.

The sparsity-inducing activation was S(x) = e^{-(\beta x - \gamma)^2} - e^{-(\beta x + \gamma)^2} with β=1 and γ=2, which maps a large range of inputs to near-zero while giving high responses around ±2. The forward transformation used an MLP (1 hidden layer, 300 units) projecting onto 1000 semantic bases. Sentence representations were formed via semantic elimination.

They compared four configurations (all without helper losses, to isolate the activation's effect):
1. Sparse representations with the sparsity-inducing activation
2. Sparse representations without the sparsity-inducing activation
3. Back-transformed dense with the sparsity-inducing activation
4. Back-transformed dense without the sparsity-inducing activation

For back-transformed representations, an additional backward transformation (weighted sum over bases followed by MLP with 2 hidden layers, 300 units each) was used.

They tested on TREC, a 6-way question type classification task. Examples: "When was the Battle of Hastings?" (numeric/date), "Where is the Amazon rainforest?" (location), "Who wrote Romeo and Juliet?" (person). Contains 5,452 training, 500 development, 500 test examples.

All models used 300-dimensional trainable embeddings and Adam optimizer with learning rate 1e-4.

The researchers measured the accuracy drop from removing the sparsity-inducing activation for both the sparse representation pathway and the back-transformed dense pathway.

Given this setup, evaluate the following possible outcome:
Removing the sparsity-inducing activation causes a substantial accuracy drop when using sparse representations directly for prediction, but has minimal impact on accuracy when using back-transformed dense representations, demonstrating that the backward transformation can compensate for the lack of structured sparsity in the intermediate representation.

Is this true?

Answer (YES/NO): NO